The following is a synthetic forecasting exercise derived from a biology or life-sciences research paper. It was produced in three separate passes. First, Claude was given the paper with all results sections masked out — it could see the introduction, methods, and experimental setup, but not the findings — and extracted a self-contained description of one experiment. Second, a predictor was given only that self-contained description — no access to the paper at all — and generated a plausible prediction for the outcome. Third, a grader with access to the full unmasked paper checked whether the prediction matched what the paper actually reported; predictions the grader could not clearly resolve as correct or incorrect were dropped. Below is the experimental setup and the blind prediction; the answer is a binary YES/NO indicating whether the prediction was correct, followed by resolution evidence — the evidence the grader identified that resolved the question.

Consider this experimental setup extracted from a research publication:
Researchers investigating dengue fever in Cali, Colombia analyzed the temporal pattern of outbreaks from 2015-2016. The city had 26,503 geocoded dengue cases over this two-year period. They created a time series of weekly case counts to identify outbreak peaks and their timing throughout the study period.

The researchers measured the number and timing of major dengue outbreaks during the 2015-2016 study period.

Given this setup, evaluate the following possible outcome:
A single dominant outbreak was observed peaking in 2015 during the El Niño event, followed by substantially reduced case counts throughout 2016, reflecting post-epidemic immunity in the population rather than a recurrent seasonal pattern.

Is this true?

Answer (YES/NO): NO